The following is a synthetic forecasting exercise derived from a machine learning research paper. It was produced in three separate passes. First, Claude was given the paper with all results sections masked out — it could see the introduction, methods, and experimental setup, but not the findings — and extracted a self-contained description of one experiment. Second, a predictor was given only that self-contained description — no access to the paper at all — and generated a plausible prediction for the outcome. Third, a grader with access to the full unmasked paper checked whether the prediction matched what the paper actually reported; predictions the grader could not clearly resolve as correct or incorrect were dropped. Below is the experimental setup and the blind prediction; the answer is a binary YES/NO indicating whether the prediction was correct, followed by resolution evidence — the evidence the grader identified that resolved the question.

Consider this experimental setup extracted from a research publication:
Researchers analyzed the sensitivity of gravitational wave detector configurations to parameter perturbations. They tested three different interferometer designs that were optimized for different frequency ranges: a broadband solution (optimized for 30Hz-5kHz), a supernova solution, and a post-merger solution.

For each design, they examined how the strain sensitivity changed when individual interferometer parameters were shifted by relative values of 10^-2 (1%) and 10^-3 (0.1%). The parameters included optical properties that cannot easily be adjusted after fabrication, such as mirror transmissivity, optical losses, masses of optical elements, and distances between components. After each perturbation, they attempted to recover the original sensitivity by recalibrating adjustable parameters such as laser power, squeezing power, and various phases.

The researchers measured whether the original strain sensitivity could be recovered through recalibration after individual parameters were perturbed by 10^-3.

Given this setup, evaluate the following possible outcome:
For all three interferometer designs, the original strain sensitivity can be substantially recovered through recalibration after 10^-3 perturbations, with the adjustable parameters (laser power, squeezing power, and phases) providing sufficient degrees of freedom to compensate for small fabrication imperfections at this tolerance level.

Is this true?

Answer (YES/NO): YES